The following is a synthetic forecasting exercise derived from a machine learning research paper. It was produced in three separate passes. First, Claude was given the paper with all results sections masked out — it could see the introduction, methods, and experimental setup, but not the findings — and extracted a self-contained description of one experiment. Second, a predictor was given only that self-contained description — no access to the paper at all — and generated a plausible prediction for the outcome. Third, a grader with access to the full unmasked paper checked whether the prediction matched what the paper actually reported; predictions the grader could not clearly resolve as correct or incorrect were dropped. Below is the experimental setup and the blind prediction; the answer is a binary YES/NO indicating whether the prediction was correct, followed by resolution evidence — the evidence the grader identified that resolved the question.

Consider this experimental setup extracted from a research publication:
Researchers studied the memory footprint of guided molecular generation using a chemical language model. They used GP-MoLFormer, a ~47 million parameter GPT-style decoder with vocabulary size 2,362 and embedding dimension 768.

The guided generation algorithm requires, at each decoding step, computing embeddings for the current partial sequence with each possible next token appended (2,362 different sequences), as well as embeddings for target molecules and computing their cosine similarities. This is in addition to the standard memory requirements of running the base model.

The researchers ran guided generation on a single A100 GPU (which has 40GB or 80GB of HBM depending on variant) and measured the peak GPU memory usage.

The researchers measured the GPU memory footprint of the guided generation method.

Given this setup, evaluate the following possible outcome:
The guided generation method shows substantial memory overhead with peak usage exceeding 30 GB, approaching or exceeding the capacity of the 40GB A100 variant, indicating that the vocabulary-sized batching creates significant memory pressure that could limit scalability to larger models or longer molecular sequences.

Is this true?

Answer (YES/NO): NO